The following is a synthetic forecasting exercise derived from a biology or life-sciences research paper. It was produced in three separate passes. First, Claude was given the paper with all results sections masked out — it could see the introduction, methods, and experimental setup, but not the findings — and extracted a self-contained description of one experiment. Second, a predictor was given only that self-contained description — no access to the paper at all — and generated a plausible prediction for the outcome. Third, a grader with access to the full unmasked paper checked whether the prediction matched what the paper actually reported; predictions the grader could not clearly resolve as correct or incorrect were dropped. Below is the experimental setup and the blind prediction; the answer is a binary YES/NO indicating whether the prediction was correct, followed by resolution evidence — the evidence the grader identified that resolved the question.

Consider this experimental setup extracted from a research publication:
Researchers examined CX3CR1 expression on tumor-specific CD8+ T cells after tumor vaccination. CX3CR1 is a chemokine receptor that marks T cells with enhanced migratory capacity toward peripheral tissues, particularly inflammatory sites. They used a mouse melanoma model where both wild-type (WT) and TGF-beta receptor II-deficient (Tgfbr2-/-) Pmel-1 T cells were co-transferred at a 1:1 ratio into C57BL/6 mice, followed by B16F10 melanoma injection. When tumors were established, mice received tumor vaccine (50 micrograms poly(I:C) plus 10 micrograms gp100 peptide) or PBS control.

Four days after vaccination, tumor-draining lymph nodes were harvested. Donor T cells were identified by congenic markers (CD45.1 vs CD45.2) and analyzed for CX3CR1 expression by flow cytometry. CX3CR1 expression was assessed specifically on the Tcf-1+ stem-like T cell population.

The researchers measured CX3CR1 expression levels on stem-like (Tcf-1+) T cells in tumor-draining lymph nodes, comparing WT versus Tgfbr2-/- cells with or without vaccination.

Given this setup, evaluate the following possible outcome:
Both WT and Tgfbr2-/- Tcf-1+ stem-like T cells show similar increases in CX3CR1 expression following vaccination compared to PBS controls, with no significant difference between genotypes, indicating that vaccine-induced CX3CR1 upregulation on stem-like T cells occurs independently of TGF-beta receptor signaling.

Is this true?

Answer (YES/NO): NO